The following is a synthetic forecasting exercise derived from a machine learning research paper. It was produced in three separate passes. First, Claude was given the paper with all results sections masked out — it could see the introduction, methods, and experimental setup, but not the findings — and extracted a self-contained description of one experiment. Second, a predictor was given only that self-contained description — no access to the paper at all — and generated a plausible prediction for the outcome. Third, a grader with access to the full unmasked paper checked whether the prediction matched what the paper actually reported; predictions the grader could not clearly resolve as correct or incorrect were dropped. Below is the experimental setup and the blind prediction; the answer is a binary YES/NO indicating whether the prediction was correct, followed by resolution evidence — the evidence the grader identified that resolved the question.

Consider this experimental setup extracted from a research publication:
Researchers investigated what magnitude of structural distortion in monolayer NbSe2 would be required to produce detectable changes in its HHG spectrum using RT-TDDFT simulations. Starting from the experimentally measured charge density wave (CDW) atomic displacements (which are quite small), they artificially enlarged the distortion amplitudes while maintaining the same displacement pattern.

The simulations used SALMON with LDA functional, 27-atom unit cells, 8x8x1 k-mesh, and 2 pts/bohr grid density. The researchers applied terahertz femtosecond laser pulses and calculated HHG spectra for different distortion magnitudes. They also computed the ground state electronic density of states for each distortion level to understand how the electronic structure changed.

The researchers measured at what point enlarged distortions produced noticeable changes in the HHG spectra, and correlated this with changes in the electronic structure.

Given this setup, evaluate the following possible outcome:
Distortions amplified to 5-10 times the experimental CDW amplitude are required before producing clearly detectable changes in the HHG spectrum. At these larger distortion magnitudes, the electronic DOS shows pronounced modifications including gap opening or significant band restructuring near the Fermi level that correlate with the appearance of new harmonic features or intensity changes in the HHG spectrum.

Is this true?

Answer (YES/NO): YES